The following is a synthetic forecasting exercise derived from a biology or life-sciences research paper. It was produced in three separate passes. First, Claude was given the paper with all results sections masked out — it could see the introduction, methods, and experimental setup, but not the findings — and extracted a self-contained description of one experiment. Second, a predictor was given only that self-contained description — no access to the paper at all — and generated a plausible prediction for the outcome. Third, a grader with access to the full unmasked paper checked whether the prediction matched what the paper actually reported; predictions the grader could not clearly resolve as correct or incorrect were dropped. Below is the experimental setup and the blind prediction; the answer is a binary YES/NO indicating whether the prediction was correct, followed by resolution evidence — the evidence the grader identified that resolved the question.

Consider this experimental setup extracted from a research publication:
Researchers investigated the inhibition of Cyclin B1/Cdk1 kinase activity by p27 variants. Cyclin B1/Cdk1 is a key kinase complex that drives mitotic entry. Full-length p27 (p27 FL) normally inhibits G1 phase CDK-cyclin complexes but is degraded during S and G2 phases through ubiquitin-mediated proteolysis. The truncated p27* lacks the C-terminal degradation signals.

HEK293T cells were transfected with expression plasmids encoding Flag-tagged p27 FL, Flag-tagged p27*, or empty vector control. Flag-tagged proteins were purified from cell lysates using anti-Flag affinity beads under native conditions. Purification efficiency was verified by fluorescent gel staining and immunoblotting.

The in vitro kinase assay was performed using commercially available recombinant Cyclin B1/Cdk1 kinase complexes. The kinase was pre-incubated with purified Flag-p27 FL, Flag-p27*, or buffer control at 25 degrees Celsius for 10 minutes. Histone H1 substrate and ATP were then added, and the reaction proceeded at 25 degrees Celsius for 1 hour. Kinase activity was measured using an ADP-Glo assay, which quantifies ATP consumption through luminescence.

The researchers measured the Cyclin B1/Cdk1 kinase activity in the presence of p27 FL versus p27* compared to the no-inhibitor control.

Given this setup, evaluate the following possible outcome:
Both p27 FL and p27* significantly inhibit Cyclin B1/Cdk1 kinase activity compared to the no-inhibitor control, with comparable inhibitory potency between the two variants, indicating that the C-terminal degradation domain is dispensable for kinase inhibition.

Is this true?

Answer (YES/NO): YES